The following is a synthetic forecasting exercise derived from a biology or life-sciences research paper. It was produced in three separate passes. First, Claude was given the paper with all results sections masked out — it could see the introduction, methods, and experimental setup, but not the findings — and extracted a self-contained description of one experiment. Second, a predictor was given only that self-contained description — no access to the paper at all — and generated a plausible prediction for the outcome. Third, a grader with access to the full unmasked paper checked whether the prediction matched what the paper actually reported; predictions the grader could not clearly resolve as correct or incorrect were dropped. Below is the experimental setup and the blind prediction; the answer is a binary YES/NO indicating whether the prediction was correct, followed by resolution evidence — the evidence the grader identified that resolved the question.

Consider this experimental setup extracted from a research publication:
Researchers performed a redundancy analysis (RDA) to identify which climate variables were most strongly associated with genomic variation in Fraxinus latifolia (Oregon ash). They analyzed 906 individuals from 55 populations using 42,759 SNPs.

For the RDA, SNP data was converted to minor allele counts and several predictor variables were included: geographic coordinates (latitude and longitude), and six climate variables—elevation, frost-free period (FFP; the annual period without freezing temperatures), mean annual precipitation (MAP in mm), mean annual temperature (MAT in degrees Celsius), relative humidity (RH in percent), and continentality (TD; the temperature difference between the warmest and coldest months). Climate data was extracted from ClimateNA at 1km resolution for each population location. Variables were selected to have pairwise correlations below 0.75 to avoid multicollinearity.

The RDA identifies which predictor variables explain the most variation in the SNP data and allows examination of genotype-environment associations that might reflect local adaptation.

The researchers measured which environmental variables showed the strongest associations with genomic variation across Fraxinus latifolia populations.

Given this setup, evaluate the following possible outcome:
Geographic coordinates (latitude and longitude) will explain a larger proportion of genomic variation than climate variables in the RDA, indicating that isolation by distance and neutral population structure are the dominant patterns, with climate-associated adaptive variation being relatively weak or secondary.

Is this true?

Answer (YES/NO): NO